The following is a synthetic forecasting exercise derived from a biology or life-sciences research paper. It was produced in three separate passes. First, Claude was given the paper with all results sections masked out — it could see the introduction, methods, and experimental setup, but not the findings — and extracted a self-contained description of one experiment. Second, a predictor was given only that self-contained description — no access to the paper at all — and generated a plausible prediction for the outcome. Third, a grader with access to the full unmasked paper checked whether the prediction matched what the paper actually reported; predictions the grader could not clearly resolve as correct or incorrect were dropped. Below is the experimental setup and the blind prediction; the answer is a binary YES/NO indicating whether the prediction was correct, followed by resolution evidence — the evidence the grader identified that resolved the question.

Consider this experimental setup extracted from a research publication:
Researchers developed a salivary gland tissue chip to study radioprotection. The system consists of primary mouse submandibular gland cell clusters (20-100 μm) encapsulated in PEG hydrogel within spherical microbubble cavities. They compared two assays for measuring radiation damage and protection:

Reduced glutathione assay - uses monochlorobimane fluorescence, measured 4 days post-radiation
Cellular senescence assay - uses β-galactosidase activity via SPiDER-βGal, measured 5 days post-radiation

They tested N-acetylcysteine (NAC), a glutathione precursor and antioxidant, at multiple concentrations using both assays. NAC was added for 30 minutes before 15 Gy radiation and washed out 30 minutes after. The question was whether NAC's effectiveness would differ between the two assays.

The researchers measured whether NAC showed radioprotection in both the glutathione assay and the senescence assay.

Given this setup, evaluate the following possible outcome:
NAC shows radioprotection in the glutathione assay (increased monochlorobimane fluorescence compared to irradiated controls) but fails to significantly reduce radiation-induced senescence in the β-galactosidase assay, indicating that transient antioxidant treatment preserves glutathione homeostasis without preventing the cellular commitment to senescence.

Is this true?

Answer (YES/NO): NO